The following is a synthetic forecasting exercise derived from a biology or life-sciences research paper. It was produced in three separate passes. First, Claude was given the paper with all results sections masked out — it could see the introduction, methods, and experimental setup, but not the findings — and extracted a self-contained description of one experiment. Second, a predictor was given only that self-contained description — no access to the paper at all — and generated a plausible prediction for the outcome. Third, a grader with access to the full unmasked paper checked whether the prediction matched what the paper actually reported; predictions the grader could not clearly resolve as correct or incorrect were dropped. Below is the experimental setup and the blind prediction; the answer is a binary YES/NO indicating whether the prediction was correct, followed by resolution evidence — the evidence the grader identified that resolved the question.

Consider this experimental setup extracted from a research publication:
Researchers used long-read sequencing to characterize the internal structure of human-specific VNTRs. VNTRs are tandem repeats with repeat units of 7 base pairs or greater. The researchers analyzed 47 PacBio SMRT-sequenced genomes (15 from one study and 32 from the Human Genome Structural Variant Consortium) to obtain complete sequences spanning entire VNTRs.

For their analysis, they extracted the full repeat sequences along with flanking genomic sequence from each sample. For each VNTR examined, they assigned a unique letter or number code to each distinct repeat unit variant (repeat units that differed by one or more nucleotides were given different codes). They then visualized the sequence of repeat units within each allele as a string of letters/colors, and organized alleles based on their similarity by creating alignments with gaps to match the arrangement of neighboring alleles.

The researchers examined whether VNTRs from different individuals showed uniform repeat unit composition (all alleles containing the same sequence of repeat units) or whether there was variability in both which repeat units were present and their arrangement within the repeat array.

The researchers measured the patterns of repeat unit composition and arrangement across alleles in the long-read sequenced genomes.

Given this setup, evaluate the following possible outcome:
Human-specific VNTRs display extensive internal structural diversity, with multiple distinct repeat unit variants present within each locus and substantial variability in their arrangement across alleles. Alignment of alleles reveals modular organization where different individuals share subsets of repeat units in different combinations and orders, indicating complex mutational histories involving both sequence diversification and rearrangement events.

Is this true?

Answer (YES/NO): NO